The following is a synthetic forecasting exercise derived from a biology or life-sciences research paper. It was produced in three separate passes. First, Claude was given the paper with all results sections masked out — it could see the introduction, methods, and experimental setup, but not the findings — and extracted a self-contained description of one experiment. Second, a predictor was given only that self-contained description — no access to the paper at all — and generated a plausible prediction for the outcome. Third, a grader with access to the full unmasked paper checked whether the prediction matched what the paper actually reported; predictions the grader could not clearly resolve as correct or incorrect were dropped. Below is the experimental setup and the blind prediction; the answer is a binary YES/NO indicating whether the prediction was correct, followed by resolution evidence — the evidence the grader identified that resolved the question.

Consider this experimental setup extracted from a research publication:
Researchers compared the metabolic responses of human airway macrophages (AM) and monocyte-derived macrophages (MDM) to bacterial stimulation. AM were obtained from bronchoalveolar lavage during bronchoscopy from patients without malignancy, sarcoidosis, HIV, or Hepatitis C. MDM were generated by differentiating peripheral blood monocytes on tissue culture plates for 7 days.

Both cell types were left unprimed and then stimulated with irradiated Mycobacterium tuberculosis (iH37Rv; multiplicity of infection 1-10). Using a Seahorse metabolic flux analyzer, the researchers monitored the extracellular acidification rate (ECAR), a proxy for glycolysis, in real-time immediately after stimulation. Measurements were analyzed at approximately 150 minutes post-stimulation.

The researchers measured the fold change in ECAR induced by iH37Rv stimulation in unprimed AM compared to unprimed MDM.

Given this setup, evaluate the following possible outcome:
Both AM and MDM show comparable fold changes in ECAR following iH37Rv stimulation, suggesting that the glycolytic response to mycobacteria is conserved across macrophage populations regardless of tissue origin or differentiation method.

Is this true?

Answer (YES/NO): YES